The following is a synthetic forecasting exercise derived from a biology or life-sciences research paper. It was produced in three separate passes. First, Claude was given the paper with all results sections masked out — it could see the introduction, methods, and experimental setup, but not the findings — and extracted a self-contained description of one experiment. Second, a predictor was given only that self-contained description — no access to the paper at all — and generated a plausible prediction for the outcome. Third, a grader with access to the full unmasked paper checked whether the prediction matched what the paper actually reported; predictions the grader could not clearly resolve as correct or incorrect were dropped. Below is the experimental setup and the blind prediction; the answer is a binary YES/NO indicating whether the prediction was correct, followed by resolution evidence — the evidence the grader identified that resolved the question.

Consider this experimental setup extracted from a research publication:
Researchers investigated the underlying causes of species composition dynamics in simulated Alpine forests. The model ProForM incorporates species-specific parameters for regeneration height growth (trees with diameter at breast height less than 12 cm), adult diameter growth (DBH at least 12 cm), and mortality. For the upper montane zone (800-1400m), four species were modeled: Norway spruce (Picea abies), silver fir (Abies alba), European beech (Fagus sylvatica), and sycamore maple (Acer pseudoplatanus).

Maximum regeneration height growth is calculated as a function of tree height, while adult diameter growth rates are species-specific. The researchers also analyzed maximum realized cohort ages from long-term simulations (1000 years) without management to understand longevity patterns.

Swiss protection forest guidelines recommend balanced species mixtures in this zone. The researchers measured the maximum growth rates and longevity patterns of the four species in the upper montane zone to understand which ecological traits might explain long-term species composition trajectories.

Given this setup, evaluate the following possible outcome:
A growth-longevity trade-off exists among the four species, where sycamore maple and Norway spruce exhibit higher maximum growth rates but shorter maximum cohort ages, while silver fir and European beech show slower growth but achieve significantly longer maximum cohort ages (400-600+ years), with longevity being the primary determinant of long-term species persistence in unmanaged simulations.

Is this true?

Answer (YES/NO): NO